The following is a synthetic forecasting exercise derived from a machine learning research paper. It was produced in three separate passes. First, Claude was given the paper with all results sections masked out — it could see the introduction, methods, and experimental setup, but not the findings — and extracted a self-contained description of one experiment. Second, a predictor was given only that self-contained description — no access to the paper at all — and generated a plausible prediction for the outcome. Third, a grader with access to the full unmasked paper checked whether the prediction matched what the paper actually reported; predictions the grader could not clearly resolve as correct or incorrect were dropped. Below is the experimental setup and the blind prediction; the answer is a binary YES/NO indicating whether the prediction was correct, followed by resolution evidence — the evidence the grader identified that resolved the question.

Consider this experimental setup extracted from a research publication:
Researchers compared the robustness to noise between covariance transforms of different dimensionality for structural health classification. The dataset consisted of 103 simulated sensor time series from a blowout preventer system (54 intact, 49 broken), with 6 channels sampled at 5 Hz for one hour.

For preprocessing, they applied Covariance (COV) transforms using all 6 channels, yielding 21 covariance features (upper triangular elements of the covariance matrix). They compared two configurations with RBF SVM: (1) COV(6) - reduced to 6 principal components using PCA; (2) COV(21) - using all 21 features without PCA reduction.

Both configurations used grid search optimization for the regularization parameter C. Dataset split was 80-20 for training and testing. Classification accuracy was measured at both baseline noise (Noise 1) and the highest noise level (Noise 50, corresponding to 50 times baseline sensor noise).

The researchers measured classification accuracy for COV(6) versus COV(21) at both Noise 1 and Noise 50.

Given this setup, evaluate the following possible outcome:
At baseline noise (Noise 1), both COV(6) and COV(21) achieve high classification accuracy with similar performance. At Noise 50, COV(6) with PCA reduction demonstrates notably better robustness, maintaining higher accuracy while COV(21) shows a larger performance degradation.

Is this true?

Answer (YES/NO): NO